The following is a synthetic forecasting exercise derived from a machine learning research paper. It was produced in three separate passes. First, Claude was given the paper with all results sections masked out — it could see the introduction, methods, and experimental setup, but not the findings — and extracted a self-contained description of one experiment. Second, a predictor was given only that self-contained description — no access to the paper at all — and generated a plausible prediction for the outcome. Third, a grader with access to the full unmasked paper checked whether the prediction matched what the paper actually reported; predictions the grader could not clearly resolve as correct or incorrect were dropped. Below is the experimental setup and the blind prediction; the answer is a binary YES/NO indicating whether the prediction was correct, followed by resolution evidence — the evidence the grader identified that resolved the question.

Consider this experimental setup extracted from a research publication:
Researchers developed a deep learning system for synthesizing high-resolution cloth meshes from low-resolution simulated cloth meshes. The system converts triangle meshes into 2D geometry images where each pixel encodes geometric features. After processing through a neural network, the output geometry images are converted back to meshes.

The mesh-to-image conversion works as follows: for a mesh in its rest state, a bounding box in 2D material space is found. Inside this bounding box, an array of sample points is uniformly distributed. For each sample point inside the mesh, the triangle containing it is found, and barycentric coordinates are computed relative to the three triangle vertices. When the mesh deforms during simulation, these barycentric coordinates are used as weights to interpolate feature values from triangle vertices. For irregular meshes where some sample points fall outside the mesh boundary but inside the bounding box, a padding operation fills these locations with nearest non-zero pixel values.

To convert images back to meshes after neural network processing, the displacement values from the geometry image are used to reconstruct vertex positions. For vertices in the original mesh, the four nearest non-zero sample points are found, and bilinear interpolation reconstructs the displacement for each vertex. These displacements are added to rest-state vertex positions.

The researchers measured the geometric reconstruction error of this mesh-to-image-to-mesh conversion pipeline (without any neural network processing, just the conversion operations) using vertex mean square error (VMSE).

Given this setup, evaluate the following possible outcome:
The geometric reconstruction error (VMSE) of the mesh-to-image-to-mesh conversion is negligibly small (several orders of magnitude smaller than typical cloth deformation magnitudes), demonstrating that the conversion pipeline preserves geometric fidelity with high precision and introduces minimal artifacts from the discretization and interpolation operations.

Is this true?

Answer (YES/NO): YES